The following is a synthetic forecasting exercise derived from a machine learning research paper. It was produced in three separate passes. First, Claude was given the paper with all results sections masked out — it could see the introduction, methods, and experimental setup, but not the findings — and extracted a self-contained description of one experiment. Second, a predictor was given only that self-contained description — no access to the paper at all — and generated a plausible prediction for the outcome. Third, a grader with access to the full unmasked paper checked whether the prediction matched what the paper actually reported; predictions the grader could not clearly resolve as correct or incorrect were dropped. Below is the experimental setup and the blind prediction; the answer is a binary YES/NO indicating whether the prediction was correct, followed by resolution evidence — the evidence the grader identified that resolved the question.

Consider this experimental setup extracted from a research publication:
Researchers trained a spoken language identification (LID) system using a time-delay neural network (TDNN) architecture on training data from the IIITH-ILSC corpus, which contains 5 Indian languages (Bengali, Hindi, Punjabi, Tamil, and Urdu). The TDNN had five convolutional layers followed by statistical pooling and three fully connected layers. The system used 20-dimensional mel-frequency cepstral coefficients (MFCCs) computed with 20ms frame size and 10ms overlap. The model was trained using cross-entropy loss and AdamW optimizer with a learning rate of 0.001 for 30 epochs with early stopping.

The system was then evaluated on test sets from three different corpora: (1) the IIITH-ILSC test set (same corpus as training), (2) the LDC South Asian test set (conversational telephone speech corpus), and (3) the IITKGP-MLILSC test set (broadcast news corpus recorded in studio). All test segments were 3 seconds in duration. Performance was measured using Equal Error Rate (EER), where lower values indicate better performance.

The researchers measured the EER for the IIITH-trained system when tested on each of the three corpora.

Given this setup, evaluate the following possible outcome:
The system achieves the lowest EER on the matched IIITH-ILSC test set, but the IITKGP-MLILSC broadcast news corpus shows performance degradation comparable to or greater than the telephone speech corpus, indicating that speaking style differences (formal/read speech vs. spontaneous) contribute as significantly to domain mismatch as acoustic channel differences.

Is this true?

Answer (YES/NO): YES